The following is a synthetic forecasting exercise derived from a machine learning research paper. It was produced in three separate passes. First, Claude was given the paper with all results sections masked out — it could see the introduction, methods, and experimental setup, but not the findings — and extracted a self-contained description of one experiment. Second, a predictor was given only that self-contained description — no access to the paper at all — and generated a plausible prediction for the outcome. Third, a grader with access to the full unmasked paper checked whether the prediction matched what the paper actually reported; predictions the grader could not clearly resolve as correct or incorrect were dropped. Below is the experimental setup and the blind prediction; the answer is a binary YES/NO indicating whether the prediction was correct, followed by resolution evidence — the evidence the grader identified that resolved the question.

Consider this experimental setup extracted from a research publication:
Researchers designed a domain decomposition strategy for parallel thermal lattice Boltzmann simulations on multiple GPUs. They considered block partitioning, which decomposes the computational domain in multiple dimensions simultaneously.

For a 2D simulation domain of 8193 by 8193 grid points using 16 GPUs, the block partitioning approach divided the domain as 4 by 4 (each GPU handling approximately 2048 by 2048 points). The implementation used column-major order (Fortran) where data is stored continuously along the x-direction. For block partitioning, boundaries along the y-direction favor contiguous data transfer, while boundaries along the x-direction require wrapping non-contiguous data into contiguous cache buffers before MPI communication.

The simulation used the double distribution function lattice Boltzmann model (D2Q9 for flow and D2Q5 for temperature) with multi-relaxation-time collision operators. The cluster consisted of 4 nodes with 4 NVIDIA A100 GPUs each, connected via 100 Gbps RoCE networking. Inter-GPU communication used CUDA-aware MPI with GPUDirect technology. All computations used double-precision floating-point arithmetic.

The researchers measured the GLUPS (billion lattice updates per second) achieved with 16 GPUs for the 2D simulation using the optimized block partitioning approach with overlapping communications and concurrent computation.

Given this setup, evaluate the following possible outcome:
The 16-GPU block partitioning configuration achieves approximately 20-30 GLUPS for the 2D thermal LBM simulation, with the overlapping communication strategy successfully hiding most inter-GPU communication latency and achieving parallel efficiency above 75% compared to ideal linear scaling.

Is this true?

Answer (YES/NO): NO